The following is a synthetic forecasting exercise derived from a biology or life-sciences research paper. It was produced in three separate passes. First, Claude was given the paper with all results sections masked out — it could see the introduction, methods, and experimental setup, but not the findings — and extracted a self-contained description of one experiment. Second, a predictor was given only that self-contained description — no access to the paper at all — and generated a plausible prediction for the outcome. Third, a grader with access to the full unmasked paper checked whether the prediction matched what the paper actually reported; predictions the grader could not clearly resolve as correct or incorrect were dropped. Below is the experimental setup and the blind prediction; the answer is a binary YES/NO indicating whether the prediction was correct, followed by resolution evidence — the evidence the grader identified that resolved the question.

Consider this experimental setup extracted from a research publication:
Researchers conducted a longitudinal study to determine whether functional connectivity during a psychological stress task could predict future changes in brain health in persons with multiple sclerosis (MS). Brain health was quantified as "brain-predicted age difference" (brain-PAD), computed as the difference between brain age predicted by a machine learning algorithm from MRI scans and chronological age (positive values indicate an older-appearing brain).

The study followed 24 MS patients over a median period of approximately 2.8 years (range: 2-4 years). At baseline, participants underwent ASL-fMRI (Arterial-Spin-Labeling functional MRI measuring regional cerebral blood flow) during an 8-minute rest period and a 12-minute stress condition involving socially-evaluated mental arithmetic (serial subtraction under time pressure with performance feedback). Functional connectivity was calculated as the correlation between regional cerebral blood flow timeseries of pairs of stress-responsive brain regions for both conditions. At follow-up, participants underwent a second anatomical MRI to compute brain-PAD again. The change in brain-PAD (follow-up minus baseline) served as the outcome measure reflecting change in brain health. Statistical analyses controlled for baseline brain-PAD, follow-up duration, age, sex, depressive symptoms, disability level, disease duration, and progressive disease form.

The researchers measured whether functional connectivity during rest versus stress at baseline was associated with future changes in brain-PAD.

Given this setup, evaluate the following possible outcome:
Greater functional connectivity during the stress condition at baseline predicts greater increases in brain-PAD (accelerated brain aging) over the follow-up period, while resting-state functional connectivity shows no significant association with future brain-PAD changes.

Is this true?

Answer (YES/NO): YES